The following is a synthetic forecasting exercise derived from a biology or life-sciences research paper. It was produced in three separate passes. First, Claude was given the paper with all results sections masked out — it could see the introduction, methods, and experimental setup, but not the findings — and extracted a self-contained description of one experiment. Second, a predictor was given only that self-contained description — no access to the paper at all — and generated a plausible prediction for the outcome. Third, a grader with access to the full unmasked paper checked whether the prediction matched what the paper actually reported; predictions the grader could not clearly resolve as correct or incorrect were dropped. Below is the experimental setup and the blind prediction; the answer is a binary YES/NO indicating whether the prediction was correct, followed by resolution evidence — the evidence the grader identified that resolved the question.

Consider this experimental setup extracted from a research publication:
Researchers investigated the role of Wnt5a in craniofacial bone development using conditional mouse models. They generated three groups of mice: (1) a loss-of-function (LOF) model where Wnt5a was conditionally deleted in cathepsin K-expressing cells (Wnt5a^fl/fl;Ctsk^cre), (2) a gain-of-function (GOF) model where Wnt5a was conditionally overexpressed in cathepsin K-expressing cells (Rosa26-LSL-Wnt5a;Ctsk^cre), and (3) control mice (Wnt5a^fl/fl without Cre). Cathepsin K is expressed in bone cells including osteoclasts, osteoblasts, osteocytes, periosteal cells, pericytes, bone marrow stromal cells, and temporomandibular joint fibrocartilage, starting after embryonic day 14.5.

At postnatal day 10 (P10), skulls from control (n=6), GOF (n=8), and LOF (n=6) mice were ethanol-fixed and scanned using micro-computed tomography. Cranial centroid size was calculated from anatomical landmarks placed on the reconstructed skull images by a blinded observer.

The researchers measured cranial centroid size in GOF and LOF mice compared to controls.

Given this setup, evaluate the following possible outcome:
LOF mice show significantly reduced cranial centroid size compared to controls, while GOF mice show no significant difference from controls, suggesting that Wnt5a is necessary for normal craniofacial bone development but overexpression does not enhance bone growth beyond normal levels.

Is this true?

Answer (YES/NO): NO